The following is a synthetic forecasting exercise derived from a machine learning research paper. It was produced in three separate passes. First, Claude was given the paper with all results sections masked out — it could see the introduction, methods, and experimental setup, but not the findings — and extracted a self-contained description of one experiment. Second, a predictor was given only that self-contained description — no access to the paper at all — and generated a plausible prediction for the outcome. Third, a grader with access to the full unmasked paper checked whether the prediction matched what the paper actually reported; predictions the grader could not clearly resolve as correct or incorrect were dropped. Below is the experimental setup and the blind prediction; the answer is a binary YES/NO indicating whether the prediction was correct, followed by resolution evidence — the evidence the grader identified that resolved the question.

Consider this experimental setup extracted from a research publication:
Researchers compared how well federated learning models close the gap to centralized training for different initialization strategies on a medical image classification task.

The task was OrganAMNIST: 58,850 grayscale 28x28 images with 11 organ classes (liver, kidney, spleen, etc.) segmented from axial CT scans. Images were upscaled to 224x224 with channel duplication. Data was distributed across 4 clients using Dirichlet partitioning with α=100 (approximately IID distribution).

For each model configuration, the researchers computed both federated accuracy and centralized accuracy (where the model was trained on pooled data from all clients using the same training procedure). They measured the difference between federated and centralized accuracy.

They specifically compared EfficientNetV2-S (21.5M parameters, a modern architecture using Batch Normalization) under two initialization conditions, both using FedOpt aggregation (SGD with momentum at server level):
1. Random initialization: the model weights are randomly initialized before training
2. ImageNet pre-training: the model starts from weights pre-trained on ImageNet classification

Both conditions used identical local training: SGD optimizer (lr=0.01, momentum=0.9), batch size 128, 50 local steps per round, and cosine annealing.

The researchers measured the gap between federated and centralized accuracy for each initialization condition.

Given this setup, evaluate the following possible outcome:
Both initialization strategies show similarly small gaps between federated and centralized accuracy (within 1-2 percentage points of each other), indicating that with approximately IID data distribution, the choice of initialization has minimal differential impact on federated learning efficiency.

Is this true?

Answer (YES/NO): YES